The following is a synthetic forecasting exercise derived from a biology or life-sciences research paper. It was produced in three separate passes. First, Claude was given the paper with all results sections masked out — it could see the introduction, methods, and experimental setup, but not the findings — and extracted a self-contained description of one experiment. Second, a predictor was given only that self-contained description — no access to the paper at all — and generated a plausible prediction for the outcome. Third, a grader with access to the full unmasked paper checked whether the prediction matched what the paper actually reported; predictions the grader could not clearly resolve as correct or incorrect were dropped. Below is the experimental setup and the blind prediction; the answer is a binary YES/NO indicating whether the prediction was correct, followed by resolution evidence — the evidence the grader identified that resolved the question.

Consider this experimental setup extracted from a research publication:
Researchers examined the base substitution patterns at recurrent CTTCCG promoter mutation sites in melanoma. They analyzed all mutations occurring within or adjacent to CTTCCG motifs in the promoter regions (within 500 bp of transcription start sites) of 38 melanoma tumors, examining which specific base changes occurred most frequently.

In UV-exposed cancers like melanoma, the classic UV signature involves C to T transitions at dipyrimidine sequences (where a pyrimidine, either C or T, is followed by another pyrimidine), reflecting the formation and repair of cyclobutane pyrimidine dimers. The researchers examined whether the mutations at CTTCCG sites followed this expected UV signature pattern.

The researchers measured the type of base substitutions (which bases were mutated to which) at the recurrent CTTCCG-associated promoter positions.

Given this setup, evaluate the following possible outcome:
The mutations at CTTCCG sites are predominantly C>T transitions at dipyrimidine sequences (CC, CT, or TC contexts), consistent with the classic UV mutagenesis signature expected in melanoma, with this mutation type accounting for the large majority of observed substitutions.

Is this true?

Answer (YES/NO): YES